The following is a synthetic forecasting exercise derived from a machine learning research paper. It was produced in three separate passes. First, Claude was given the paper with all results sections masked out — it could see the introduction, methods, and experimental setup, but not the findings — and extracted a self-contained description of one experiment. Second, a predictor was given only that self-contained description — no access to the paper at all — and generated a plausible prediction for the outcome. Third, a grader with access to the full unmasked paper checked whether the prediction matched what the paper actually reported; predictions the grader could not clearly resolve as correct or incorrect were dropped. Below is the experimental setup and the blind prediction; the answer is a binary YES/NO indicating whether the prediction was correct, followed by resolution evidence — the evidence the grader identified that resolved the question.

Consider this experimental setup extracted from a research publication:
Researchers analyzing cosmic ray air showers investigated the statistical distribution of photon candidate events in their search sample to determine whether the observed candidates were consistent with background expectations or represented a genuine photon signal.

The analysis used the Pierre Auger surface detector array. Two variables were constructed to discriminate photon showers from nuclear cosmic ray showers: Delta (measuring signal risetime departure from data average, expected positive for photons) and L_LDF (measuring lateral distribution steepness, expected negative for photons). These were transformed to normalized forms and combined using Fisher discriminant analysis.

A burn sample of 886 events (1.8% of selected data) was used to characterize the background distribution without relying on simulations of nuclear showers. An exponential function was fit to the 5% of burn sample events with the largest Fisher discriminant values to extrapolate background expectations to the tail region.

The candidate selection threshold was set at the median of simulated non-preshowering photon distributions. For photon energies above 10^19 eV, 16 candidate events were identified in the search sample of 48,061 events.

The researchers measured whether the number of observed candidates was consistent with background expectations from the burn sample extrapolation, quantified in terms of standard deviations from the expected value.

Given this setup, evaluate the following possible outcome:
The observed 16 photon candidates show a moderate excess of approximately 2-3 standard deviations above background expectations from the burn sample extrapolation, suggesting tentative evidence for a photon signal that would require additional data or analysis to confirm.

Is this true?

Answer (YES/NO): NO